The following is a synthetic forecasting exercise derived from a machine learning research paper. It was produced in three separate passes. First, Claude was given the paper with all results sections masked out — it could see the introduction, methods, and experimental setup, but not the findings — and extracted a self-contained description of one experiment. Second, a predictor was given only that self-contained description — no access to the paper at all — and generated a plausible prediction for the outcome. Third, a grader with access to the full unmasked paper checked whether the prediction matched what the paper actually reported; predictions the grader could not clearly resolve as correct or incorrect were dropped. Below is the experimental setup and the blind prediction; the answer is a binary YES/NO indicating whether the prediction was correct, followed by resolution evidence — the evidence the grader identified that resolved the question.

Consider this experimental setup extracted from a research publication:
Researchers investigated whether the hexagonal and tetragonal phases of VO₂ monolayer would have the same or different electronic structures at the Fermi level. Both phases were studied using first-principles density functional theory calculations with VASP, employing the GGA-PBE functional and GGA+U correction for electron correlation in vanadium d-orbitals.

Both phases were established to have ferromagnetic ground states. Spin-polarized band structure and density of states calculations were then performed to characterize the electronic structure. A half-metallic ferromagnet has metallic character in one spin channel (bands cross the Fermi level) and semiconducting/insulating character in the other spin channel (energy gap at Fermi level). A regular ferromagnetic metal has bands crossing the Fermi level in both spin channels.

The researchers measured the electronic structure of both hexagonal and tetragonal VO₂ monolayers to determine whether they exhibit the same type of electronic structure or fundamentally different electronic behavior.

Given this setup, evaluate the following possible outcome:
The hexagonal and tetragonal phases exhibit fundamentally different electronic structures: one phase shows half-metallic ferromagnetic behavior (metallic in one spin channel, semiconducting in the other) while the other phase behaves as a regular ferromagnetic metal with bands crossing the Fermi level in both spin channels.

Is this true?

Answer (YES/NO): NO